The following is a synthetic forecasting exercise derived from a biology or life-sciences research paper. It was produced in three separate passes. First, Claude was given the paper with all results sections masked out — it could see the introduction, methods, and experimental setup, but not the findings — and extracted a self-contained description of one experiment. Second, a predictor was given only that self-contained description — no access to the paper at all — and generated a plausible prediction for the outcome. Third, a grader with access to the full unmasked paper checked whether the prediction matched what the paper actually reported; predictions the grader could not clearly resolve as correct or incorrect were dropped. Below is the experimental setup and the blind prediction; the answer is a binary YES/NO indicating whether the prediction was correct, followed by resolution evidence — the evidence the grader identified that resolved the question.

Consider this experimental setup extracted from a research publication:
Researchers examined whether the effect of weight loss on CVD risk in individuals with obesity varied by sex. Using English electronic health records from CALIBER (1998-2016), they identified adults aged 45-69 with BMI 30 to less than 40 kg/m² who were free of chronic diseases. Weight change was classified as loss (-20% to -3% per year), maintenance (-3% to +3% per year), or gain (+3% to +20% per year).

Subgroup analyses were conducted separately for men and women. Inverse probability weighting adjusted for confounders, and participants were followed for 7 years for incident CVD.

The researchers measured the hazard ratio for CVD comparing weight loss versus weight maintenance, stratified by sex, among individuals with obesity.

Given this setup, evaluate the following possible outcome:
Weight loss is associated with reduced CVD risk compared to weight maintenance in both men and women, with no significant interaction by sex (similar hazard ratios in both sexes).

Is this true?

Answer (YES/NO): NO